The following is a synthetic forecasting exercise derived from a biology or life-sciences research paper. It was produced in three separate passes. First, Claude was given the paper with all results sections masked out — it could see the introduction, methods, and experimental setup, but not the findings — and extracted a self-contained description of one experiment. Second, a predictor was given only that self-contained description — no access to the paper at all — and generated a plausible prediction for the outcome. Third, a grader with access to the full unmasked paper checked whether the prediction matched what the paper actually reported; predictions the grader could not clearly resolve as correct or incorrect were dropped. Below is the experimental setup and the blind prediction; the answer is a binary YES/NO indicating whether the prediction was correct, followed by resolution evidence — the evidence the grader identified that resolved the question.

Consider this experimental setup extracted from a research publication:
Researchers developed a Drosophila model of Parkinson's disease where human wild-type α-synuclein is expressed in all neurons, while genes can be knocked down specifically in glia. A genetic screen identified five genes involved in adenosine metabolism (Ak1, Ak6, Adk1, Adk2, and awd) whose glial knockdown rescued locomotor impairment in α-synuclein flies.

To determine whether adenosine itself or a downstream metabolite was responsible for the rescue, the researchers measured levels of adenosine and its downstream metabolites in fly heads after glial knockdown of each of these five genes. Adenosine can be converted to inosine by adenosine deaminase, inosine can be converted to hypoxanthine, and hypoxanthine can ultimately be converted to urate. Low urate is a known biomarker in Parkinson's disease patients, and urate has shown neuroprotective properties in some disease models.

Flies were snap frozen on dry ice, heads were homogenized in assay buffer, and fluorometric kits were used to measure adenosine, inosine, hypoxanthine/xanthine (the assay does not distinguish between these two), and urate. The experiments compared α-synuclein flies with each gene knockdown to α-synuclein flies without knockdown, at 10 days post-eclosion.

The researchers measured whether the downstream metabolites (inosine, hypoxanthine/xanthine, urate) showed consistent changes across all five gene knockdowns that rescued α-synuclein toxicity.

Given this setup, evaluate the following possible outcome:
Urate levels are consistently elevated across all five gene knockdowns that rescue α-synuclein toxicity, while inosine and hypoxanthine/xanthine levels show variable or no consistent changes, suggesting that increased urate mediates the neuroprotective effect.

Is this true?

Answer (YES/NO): NO